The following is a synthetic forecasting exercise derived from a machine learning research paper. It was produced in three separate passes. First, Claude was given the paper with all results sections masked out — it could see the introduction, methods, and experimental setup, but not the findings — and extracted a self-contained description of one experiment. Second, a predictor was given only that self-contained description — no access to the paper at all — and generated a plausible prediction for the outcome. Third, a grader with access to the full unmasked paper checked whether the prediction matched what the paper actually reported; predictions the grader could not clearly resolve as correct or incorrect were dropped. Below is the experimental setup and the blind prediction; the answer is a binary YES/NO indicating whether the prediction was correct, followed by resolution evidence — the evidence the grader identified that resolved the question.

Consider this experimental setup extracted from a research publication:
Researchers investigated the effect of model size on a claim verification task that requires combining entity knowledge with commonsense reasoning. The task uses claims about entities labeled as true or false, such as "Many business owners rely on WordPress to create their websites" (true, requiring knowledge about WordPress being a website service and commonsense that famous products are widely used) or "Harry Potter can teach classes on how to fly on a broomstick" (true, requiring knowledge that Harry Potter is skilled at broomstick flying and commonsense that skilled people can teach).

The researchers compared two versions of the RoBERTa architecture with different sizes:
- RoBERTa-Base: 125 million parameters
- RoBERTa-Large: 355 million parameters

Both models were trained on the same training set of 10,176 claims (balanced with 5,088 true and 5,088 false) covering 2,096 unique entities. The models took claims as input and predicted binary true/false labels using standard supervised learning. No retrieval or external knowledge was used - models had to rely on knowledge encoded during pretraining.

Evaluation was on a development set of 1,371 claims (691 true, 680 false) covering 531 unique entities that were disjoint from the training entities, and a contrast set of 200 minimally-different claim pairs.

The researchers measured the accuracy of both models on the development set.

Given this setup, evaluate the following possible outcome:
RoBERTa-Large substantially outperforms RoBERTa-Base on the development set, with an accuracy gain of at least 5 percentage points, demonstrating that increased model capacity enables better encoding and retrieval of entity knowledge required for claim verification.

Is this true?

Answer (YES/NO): YES